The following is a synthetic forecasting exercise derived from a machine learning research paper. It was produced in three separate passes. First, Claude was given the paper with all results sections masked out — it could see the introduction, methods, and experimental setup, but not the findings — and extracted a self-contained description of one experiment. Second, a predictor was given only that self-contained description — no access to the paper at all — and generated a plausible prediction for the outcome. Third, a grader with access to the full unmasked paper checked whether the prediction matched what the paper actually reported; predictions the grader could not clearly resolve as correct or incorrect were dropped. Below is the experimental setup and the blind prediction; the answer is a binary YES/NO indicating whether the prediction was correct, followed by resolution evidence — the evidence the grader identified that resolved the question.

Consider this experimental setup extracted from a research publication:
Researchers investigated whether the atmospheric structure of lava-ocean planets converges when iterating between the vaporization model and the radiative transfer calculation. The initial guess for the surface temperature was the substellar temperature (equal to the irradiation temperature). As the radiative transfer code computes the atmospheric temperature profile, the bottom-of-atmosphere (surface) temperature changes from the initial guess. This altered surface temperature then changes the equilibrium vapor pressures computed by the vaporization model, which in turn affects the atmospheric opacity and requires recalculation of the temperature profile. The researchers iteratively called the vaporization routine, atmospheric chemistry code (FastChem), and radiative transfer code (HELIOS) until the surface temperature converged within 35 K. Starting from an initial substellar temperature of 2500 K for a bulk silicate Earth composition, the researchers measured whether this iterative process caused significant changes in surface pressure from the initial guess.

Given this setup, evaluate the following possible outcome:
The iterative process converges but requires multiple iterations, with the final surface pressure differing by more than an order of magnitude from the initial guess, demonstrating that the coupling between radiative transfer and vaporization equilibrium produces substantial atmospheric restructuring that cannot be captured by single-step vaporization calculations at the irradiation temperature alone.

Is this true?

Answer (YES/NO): NO